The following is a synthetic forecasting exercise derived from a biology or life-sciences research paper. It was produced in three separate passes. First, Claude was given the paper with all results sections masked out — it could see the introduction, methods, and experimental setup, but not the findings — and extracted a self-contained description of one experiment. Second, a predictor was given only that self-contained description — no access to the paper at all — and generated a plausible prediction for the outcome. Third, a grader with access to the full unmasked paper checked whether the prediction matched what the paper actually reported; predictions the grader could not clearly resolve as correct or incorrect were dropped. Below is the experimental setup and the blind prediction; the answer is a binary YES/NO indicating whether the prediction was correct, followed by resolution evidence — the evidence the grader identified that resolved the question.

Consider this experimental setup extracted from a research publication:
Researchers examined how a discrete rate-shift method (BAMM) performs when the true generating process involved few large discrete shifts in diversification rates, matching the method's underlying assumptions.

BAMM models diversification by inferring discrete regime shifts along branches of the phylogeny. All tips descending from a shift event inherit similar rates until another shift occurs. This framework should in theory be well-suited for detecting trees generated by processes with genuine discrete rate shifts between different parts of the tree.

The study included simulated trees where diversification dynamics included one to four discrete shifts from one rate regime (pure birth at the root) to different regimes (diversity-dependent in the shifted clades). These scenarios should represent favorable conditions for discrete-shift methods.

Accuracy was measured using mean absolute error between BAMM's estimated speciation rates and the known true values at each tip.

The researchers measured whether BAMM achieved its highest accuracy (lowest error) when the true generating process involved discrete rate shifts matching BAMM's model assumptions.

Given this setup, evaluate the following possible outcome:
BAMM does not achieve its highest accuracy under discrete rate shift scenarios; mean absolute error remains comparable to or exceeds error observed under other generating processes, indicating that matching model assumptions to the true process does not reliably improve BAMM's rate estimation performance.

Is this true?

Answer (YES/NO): NO